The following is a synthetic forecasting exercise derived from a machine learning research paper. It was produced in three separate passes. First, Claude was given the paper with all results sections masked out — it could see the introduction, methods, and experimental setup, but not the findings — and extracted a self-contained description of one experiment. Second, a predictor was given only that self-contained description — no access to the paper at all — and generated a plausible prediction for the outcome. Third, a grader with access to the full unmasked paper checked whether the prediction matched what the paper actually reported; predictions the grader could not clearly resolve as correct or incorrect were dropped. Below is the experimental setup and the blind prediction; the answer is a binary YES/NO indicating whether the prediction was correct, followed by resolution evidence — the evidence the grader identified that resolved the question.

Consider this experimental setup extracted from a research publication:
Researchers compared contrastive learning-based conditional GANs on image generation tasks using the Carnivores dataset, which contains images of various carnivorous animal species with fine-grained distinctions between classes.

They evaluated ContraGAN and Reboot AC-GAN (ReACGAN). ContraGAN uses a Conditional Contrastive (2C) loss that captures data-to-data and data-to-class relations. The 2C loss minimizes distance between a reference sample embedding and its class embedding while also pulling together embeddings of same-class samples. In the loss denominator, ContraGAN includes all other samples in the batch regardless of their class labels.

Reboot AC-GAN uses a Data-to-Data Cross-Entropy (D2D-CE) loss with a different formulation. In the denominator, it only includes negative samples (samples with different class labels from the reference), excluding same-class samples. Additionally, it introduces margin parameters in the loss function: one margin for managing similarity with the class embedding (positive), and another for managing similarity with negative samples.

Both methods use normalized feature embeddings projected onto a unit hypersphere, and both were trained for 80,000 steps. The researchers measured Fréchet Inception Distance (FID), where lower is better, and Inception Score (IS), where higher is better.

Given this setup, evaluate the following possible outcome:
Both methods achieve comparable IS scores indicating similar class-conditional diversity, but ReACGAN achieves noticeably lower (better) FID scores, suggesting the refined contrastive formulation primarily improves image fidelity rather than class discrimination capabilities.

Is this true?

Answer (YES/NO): NO